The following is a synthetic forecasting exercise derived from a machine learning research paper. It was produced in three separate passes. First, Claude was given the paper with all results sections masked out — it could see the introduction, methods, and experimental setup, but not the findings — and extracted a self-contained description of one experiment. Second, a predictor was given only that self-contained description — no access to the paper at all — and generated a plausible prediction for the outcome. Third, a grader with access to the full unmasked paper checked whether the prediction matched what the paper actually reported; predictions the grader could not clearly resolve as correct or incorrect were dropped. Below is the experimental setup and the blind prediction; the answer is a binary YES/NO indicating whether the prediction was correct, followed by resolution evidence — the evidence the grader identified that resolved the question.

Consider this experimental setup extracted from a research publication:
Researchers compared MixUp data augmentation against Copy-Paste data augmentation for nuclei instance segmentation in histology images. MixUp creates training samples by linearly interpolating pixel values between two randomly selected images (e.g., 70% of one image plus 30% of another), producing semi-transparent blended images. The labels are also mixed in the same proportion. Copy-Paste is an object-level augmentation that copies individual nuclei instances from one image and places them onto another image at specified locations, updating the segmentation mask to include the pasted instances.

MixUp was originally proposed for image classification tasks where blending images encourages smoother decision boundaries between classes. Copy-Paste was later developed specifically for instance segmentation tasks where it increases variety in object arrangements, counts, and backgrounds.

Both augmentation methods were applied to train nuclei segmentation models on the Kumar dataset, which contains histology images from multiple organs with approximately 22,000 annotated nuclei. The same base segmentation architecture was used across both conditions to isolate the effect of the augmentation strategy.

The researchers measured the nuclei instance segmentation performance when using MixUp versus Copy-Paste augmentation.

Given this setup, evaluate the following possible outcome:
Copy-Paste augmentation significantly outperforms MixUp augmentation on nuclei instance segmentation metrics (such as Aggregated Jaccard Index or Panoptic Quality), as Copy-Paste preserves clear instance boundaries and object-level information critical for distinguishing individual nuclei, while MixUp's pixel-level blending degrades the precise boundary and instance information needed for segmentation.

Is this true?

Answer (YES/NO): YES